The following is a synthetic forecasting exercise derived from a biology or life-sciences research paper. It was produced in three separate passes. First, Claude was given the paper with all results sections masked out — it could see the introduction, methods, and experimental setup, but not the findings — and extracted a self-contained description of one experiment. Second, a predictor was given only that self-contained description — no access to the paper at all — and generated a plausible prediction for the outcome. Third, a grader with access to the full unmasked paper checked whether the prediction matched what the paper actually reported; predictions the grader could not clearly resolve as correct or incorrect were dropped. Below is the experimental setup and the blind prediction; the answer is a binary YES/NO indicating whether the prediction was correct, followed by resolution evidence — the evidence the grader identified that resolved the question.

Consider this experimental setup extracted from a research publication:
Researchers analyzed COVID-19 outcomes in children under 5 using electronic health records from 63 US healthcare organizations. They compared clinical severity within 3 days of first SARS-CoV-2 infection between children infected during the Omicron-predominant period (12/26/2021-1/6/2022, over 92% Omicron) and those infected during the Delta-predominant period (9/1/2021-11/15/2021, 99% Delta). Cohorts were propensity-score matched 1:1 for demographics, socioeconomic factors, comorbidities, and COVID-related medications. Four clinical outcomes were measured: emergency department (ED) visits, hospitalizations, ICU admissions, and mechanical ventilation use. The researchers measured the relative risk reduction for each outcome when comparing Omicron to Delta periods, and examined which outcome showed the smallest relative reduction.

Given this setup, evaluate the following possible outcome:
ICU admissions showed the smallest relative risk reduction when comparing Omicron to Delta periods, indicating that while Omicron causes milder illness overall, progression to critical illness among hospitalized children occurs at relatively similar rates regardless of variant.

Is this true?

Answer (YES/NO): NO